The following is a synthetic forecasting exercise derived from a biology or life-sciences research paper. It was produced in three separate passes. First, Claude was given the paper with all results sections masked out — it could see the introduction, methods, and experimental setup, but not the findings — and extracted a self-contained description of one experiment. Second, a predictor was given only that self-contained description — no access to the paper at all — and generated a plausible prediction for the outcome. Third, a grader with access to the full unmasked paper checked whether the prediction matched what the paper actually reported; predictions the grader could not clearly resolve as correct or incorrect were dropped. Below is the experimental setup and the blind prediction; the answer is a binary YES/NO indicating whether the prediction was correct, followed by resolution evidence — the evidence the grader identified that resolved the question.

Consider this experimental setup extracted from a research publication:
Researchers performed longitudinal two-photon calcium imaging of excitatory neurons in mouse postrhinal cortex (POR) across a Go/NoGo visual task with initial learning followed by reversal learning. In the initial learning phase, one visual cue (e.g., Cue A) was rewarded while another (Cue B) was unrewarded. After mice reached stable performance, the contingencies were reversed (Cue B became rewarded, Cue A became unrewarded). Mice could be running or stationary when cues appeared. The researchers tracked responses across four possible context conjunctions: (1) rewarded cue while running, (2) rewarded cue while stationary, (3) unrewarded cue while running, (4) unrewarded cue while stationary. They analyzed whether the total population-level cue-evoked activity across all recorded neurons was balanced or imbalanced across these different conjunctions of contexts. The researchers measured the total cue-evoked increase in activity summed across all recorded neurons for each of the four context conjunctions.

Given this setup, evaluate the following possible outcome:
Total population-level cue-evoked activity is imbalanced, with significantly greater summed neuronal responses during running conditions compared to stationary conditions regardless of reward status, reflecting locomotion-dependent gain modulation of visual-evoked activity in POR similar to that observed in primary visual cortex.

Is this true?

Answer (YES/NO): NO